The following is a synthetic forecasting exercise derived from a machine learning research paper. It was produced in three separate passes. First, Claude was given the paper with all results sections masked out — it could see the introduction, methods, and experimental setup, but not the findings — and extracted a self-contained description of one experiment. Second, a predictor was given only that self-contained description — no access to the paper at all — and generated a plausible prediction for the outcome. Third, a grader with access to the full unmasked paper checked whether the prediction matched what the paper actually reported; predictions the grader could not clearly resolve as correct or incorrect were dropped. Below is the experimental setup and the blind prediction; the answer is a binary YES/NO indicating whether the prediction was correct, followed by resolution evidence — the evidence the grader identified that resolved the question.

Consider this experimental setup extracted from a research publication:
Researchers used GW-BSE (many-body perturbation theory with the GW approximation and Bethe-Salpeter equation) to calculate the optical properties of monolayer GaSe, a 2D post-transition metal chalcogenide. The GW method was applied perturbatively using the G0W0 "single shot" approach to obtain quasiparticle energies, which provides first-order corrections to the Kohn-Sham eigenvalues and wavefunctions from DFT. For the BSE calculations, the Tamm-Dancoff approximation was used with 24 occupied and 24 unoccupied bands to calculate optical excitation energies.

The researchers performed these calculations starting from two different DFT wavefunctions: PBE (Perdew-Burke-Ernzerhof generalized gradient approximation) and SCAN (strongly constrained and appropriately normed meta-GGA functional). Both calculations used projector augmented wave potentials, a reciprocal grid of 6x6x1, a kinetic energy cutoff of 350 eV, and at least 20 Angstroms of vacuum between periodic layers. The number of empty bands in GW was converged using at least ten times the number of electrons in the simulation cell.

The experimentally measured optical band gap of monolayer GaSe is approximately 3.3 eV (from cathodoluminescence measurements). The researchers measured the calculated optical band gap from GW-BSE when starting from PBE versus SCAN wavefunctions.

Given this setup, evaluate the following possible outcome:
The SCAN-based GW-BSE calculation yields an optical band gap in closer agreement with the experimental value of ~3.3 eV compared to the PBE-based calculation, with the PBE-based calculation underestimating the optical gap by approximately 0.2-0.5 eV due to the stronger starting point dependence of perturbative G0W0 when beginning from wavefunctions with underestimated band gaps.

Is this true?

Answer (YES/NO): NO